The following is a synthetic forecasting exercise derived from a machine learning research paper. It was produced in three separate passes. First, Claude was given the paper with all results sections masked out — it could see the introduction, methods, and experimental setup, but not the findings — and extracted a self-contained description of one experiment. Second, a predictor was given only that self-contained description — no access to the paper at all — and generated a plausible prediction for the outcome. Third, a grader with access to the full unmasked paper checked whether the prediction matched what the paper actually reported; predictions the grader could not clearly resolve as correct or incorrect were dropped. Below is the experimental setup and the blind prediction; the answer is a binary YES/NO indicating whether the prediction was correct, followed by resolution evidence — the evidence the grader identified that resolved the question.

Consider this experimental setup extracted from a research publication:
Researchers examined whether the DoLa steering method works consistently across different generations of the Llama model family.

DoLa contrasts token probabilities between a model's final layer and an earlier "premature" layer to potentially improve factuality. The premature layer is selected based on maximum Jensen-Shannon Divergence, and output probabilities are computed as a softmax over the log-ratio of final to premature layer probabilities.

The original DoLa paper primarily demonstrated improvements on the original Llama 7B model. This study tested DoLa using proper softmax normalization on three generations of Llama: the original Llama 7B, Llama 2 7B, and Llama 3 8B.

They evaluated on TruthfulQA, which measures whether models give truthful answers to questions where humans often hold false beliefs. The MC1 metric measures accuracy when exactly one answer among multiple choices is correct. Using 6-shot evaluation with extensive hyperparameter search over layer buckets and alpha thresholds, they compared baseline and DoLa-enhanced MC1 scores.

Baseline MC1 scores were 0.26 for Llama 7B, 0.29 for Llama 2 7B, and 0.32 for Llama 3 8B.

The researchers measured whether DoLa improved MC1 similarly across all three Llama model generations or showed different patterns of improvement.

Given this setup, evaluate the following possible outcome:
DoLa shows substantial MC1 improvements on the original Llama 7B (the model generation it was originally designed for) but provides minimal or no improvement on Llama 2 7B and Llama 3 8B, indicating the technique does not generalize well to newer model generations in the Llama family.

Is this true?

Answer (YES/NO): YES